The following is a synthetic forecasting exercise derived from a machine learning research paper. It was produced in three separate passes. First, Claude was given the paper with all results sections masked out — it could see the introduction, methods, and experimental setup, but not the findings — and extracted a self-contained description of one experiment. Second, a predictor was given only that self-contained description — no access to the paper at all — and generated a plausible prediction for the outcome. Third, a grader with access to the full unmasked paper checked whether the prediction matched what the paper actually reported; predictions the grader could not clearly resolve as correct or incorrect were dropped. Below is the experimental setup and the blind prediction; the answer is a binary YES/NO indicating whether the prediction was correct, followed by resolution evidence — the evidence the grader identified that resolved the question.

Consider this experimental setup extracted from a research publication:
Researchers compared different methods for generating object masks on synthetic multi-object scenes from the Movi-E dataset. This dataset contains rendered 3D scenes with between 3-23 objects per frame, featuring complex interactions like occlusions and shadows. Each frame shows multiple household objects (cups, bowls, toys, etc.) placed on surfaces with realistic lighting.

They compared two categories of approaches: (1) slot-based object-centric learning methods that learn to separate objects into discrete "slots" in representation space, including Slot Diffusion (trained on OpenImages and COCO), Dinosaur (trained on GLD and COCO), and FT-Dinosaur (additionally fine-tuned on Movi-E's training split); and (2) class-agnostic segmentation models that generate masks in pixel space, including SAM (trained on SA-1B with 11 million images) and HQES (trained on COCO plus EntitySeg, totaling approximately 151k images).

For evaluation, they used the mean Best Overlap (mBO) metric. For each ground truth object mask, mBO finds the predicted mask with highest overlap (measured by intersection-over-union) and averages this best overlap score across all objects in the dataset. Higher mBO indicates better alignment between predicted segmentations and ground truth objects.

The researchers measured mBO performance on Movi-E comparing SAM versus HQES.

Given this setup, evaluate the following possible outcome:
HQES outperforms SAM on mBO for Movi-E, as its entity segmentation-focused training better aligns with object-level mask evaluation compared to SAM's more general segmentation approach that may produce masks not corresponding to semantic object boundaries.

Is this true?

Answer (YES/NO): NO